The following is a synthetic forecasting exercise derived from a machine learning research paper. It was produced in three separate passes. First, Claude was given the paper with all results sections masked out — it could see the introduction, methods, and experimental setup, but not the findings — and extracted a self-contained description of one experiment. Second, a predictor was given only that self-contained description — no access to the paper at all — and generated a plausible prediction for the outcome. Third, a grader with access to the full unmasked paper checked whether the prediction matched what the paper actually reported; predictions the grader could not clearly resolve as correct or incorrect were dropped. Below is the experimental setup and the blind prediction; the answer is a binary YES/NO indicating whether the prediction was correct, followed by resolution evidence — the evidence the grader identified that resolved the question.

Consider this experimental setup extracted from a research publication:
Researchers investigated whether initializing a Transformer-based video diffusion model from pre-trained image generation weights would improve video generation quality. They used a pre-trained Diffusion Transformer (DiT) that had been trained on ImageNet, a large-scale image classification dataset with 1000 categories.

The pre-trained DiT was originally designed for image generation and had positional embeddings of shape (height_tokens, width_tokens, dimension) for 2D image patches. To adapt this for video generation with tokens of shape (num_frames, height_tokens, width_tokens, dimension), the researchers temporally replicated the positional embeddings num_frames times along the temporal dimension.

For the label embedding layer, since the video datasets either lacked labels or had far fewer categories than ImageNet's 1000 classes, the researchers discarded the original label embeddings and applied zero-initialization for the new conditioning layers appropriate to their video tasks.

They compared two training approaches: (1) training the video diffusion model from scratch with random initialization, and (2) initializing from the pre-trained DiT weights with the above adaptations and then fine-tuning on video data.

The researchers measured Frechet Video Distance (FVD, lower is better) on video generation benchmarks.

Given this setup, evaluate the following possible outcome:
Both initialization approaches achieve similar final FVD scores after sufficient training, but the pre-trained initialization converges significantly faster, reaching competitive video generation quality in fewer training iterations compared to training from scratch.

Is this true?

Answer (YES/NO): NO